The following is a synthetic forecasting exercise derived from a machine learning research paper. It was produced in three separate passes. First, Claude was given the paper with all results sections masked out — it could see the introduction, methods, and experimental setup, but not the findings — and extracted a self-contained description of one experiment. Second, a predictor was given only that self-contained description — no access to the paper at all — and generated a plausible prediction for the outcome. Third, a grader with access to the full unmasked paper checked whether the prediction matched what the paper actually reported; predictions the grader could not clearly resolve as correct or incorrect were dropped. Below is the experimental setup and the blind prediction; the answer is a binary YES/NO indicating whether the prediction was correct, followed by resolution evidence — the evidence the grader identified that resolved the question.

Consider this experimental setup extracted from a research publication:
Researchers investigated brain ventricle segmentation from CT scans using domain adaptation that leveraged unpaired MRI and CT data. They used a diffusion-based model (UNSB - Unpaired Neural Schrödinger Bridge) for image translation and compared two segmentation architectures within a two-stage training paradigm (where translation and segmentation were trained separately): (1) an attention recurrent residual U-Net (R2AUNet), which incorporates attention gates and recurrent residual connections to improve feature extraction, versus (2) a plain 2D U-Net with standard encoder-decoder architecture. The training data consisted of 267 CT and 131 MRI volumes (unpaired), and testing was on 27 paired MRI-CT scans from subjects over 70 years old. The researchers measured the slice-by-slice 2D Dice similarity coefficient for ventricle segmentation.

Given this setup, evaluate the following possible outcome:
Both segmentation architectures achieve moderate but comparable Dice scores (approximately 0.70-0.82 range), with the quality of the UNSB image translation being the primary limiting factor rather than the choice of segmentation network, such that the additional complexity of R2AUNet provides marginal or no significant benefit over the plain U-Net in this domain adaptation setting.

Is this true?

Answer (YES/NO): NO